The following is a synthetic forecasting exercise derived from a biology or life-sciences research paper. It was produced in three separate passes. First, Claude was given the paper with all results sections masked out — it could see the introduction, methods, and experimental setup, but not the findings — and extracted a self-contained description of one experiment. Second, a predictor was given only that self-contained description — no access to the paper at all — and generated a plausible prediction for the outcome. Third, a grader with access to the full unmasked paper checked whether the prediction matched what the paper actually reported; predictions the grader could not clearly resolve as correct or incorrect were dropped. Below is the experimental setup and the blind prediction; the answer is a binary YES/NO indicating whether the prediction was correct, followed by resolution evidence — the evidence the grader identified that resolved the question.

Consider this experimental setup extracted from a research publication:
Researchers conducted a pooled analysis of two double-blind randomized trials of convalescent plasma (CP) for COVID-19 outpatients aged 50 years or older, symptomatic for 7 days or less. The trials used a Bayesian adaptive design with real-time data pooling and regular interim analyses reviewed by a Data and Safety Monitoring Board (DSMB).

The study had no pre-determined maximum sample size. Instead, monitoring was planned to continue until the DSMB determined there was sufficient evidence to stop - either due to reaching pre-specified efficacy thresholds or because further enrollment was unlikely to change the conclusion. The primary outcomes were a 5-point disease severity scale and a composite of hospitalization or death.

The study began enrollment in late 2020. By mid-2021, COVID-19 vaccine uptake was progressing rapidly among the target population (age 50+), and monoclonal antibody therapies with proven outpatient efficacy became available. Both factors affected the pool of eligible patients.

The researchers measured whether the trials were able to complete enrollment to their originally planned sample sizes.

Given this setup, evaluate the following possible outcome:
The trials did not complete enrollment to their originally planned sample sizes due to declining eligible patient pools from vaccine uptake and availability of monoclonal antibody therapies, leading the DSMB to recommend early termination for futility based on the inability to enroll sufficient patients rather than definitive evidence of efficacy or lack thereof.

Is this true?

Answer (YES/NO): YES